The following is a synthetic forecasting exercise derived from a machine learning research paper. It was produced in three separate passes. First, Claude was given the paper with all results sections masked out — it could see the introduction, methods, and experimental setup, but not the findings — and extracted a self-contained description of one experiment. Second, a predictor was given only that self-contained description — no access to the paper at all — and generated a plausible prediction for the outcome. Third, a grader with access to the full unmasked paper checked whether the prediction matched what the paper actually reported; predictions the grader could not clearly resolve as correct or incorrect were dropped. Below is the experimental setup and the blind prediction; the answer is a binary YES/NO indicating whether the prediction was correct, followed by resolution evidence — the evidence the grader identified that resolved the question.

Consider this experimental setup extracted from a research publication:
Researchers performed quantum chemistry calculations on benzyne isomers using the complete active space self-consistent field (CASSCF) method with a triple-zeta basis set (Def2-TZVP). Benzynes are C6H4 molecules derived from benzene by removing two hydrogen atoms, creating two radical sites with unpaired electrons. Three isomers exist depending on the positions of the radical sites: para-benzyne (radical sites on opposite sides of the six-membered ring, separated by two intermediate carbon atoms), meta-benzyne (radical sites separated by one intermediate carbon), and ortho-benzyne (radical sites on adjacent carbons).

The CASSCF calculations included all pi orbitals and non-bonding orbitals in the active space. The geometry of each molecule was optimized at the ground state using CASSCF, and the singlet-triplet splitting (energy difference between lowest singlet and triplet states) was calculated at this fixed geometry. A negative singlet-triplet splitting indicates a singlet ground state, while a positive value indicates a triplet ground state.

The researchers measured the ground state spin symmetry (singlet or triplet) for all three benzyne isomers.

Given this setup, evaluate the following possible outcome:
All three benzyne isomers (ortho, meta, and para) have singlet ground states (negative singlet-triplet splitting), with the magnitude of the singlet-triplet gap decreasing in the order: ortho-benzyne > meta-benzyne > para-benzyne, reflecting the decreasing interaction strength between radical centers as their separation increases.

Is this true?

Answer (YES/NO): YES